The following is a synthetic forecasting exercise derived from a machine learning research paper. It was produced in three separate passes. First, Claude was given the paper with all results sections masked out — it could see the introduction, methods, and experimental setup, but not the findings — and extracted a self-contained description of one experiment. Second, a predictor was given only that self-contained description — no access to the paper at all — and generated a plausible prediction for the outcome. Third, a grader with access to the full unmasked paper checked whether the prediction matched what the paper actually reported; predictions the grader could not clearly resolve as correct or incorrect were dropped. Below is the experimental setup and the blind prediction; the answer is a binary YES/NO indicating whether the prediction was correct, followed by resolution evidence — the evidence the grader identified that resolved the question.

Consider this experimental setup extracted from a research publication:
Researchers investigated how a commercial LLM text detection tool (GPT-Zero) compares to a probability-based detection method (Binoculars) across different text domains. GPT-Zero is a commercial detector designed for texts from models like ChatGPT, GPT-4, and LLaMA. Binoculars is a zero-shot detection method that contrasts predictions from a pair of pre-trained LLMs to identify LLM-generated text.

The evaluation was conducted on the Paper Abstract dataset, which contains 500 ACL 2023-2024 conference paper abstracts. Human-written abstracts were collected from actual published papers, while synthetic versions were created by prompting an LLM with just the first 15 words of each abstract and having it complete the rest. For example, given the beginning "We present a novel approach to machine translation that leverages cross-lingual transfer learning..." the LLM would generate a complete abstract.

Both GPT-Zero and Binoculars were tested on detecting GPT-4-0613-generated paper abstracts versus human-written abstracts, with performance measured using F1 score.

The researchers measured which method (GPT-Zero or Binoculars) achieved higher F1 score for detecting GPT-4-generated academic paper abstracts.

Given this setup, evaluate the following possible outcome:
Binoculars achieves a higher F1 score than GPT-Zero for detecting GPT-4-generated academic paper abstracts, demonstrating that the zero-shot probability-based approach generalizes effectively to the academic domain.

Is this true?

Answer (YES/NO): YES